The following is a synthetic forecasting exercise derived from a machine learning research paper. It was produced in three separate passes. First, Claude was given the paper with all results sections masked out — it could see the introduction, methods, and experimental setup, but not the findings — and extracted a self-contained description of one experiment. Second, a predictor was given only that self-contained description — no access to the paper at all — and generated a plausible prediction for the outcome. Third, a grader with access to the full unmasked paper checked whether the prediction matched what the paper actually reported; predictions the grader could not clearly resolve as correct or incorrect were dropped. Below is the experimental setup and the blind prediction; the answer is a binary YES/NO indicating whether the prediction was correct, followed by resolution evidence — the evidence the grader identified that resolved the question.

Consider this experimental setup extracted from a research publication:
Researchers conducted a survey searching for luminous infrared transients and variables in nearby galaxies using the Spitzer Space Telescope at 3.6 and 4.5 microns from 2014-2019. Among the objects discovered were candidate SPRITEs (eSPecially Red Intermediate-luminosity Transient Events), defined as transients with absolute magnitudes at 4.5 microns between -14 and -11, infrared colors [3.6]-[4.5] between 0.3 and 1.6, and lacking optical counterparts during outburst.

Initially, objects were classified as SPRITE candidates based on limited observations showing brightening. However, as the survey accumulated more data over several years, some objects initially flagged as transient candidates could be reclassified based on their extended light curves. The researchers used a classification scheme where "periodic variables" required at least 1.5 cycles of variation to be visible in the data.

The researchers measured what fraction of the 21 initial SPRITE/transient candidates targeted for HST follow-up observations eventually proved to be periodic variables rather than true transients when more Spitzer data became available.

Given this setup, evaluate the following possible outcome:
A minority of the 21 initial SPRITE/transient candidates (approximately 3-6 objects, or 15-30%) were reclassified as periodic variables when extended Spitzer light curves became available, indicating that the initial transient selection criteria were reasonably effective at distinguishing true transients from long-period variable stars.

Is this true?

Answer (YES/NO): NO